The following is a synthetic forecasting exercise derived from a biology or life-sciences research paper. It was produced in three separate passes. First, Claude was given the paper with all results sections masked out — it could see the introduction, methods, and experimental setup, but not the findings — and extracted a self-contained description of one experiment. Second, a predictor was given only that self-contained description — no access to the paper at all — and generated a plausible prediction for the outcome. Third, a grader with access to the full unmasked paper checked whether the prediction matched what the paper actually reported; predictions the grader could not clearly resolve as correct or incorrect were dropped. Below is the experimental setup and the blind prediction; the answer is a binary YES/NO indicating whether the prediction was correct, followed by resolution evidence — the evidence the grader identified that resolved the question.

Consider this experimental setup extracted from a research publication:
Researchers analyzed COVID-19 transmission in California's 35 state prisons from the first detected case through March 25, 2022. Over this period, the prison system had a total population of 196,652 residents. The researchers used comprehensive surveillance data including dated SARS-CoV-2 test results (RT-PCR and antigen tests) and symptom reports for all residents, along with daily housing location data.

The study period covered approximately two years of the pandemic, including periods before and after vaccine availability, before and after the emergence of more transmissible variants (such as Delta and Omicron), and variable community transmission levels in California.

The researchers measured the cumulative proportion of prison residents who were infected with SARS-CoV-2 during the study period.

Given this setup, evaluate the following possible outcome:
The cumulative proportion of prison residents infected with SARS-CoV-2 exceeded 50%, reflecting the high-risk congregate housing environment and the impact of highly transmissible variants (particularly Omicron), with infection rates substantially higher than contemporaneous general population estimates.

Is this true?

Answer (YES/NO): NO